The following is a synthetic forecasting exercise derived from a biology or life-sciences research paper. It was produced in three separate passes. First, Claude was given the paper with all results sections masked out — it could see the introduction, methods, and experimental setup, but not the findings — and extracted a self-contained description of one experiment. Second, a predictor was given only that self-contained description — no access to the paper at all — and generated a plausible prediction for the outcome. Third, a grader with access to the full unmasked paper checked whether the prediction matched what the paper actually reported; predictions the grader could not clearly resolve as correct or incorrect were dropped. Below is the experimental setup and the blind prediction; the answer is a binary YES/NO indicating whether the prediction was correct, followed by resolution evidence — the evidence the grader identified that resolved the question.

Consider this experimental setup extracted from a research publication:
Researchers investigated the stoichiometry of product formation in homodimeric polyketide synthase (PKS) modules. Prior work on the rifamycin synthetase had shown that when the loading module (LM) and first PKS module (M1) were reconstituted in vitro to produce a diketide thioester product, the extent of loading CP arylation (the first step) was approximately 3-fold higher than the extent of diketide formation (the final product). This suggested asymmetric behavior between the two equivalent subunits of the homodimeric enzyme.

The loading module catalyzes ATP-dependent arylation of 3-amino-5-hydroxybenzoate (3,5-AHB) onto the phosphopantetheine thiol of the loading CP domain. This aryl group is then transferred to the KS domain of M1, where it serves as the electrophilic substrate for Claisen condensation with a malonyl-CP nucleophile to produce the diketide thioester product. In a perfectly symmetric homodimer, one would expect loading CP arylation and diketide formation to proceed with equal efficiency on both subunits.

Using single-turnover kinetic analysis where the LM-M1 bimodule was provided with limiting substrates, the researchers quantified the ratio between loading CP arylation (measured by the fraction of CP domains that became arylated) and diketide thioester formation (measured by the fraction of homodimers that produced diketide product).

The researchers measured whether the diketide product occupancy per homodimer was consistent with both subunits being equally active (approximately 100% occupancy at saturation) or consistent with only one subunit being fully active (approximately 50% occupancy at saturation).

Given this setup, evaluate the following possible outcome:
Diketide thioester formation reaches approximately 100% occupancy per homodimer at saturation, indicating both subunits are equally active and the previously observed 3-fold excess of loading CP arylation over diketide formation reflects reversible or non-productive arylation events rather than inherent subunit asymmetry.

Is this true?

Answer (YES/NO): NO